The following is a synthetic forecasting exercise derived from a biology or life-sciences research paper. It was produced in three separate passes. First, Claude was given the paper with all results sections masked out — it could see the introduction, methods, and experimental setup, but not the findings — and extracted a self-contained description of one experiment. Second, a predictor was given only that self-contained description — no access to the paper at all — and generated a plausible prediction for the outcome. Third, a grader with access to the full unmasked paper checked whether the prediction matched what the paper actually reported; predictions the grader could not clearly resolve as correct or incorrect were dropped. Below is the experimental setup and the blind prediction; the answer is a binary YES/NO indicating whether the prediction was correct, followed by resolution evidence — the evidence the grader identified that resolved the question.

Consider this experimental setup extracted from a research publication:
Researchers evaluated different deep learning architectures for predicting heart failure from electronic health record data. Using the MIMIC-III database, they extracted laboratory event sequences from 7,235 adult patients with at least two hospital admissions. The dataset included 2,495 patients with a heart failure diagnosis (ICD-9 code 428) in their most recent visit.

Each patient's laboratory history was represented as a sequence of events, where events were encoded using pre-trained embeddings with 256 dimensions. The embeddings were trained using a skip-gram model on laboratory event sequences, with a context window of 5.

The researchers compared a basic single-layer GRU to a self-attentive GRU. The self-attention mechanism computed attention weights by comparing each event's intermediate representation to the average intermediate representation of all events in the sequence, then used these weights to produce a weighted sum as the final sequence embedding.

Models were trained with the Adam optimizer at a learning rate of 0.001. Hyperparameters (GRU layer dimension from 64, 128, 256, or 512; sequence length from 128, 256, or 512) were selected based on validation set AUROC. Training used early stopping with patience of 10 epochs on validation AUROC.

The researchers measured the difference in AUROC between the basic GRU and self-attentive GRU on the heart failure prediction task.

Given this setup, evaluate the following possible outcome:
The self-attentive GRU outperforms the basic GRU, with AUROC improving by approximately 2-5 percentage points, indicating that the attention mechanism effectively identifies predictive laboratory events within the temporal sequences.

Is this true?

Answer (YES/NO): NO